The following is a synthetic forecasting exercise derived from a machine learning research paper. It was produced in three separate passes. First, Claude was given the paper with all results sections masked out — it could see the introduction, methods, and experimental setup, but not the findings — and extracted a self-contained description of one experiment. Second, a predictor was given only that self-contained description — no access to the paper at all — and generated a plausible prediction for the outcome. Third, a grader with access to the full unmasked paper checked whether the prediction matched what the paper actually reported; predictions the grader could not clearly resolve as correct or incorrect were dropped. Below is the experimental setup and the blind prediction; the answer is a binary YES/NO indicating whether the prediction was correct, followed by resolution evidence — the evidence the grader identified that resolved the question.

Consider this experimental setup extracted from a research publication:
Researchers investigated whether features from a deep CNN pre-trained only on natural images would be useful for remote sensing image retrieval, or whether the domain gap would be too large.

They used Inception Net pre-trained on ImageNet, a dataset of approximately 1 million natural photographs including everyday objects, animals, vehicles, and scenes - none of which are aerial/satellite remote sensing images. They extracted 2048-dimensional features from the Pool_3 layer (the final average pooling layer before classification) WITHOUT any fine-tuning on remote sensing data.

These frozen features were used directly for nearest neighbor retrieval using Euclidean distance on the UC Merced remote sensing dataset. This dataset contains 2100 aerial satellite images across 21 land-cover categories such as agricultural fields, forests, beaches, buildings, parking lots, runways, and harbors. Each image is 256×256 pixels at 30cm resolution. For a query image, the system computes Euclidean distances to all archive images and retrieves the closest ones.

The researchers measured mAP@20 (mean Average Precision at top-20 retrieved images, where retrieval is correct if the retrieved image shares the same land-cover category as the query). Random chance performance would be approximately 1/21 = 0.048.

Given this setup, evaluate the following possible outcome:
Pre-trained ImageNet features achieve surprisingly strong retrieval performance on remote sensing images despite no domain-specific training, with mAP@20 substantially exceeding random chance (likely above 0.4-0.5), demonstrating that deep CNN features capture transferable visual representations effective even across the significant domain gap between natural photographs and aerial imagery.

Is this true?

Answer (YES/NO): YES